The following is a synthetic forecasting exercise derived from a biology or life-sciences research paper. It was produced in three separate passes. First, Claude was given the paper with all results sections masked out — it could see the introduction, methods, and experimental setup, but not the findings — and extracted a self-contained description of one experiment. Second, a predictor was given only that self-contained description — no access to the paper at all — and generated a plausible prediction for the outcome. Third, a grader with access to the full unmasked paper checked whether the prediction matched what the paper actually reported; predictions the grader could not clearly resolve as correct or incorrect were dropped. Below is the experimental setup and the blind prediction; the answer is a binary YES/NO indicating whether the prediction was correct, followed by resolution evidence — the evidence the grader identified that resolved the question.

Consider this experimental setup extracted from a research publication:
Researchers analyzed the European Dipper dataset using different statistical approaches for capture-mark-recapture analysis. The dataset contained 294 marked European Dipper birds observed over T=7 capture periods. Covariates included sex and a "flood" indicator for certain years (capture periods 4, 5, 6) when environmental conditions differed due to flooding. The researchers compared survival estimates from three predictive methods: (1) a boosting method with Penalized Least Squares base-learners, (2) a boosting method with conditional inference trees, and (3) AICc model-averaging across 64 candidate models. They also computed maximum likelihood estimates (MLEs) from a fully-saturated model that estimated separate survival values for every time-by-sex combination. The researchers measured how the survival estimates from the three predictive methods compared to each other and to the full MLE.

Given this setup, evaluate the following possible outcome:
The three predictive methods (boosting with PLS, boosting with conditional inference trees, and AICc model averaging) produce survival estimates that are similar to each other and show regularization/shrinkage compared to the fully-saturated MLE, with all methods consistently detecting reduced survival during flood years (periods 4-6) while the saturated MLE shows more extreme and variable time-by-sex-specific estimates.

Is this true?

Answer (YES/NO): YES